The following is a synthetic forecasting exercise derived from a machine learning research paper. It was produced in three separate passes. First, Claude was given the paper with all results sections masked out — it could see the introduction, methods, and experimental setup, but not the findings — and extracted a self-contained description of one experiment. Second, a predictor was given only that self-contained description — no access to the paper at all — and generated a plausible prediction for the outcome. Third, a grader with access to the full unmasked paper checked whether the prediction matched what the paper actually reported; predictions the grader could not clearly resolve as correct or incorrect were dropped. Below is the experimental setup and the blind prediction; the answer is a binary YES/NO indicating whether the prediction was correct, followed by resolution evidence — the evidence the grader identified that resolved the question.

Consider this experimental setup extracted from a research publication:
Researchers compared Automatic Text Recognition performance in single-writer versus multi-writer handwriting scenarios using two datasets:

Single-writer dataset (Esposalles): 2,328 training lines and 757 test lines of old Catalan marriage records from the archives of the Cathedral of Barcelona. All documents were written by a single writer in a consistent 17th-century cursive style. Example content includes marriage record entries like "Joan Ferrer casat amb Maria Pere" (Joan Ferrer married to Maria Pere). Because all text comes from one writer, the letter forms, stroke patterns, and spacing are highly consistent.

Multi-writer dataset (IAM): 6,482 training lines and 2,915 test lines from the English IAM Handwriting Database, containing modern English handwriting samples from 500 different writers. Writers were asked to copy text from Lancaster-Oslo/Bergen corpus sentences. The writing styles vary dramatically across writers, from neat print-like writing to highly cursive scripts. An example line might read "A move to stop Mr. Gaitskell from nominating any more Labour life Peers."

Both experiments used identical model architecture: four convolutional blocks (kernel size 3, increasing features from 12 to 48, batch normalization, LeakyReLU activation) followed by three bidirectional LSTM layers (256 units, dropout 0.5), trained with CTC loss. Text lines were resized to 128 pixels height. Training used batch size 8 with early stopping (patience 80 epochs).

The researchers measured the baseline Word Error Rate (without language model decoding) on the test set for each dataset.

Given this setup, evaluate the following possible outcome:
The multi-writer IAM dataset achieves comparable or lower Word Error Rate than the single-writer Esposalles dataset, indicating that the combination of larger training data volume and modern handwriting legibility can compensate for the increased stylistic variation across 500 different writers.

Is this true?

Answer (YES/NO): NO